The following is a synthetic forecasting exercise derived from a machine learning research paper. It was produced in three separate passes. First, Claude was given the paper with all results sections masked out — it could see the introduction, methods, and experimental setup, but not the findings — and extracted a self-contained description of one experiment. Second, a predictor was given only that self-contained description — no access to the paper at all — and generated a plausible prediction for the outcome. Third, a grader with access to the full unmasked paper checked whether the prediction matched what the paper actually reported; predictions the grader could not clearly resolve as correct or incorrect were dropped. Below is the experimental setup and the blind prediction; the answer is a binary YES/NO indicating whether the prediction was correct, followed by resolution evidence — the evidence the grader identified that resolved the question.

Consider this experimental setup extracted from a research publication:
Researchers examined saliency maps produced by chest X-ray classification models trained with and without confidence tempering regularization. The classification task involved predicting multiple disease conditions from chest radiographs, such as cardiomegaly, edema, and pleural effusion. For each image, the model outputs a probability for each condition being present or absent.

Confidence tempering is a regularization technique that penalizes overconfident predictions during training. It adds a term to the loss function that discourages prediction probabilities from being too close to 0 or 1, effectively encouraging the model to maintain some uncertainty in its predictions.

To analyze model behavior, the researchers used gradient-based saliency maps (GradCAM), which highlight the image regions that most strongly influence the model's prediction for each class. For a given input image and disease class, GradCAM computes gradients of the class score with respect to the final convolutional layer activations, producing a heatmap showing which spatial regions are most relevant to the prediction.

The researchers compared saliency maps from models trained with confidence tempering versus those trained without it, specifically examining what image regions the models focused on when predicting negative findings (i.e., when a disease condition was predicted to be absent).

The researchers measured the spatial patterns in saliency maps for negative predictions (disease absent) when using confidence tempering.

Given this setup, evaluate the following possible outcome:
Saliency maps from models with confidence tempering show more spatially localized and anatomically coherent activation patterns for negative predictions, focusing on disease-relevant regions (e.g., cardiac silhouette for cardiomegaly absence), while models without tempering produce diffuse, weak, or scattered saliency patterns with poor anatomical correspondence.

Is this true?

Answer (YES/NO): NO